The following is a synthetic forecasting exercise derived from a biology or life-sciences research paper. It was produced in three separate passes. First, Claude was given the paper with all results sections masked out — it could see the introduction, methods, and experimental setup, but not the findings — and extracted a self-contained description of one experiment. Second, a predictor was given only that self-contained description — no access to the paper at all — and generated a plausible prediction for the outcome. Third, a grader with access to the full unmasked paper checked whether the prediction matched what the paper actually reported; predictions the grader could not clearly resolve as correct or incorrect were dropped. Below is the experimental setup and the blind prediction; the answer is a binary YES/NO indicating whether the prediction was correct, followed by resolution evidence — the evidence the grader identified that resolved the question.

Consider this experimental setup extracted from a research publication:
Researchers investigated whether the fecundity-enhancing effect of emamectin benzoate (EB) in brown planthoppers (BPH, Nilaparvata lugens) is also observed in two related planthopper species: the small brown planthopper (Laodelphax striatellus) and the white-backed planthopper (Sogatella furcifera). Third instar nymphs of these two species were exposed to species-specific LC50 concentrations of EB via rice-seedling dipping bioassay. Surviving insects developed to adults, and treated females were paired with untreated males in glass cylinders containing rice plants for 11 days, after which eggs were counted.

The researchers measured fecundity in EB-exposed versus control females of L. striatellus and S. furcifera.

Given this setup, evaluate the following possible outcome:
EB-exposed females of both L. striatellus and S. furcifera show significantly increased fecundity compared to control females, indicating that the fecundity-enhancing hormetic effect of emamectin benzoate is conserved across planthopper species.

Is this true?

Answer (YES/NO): NO